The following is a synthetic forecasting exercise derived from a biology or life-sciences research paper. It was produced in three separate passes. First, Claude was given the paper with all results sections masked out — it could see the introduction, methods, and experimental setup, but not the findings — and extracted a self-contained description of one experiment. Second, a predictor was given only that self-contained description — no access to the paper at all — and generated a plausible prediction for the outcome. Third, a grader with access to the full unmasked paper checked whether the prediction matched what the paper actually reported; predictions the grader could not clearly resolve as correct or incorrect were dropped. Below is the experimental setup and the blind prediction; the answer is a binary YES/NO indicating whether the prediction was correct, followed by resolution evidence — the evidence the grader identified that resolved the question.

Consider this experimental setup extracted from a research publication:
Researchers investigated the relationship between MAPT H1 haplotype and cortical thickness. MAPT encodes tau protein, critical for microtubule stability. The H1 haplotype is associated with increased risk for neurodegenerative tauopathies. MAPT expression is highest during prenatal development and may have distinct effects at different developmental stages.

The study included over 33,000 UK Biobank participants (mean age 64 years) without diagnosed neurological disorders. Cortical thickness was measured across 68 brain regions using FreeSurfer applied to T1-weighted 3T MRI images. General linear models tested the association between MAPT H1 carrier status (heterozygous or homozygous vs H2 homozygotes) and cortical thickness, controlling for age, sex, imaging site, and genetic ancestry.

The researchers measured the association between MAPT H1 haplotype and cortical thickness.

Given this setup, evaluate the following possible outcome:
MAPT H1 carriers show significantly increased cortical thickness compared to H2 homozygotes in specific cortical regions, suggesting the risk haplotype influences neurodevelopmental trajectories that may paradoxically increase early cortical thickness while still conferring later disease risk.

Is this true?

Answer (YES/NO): NO